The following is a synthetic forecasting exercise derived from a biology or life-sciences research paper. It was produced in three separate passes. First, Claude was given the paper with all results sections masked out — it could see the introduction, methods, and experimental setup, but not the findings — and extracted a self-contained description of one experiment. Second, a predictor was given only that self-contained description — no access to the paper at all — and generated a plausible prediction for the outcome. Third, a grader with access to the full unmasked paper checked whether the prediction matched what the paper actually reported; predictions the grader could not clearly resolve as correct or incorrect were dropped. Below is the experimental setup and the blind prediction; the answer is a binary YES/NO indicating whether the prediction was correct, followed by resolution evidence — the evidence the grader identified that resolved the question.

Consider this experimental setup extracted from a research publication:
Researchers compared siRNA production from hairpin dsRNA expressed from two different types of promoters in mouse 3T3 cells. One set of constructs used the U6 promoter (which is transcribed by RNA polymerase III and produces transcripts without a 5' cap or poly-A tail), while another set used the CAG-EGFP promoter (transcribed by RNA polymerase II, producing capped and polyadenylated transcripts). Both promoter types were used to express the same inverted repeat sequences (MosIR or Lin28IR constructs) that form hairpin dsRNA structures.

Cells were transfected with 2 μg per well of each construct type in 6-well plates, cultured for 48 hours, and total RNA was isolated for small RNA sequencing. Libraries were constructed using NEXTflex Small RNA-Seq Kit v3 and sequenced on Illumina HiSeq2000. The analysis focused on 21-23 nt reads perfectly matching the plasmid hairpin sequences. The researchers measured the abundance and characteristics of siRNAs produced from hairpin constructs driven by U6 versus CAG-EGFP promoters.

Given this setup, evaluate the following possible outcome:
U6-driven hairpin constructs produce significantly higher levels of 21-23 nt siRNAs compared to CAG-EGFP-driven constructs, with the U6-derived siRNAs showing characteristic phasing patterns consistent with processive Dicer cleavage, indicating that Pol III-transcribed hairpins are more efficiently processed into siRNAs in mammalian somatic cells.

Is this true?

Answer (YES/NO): NO